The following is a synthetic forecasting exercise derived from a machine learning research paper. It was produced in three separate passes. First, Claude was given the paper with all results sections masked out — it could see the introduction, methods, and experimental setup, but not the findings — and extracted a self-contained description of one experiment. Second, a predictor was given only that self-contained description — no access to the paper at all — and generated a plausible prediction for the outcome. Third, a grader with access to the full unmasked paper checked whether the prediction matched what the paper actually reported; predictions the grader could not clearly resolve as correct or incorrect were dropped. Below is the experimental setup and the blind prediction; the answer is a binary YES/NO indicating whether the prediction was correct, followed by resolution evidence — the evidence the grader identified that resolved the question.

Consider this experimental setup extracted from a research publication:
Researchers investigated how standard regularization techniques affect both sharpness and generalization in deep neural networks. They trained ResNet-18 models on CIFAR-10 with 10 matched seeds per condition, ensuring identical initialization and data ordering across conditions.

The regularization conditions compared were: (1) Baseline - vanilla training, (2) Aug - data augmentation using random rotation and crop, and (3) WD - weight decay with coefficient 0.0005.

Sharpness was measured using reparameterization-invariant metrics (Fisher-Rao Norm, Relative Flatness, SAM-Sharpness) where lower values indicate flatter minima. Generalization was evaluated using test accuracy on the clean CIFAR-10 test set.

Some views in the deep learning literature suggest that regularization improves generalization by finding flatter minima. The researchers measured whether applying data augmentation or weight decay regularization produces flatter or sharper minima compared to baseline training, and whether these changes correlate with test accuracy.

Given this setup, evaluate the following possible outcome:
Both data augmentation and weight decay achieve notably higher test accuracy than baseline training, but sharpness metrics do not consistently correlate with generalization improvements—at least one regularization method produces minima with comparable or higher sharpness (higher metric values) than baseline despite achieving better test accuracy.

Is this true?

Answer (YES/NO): NO